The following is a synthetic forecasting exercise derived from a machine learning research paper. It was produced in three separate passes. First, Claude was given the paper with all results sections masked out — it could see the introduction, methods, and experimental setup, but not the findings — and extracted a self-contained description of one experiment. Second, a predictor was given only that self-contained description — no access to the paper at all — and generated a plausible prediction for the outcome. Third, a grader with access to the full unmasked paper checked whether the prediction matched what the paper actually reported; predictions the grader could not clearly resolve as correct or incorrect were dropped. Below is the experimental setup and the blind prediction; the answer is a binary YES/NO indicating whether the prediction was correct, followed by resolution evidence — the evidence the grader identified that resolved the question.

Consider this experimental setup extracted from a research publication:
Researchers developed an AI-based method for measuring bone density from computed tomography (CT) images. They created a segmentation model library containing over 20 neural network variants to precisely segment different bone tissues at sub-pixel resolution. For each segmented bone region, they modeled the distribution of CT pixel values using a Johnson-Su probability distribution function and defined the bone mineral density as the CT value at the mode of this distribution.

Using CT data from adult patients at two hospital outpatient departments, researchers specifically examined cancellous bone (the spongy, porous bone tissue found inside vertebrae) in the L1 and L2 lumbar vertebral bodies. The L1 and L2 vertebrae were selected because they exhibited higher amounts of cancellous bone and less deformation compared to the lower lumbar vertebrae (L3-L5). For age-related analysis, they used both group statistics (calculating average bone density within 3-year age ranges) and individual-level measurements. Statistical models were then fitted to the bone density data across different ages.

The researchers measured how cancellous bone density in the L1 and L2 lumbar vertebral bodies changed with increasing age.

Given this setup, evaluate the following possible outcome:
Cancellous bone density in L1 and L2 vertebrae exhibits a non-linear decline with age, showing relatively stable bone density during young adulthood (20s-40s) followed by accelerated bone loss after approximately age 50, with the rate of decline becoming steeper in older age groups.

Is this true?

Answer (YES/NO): NO